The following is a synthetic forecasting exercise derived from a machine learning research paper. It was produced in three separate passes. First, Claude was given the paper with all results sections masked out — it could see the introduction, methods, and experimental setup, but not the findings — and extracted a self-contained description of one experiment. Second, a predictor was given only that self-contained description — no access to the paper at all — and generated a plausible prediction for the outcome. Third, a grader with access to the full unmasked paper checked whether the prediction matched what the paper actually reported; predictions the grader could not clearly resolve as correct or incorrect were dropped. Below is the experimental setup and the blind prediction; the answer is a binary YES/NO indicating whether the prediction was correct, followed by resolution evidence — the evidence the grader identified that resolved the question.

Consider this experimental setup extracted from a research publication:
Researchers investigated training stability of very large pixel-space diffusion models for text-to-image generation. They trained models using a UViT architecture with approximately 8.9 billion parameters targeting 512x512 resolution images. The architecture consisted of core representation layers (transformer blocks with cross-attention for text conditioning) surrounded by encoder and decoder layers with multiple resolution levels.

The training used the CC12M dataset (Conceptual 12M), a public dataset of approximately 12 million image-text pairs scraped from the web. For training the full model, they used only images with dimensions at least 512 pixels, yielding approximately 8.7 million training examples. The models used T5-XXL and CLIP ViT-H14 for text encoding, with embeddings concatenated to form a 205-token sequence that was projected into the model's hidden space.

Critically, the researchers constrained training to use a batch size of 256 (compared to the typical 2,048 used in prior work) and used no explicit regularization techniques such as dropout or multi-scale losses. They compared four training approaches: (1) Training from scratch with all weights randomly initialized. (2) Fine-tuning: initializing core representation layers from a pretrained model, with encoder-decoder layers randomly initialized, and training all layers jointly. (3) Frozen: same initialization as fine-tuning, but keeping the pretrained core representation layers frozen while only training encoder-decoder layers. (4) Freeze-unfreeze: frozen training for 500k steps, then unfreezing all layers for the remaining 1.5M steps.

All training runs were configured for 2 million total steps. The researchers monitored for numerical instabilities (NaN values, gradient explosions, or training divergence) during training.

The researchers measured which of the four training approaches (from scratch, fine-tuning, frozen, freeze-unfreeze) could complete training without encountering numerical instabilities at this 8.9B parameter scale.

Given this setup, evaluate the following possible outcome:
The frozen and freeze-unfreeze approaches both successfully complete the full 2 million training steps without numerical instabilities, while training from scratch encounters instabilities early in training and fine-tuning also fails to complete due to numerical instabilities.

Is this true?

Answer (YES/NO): YES